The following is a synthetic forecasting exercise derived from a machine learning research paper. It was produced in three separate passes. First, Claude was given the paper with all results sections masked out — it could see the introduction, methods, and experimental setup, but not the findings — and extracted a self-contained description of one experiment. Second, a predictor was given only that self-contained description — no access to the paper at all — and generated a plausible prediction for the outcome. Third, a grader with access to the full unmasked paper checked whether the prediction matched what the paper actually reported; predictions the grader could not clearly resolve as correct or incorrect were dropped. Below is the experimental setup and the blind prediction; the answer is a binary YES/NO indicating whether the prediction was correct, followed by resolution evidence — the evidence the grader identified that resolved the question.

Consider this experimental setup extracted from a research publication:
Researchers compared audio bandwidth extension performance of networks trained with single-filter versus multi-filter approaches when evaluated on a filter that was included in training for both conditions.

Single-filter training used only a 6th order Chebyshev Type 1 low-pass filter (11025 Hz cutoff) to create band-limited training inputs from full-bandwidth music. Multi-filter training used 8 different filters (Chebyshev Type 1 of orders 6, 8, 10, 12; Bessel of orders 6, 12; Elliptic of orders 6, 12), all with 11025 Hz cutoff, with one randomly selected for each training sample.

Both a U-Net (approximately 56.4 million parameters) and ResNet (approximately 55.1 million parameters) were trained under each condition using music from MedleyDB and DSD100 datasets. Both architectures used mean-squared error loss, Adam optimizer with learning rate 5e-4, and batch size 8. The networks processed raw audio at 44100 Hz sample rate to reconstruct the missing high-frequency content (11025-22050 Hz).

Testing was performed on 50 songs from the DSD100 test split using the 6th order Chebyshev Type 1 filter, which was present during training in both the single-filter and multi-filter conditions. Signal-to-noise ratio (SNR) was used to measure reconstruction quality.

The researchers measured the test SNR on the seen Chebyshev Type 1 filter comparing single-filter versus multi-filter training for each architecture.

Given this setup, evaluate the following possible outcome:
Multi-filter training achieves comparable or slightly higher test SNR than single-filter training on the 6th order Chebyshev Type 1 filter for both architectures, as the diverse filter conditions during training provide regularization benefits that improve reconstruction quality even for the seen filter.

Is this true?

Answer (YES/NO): NO